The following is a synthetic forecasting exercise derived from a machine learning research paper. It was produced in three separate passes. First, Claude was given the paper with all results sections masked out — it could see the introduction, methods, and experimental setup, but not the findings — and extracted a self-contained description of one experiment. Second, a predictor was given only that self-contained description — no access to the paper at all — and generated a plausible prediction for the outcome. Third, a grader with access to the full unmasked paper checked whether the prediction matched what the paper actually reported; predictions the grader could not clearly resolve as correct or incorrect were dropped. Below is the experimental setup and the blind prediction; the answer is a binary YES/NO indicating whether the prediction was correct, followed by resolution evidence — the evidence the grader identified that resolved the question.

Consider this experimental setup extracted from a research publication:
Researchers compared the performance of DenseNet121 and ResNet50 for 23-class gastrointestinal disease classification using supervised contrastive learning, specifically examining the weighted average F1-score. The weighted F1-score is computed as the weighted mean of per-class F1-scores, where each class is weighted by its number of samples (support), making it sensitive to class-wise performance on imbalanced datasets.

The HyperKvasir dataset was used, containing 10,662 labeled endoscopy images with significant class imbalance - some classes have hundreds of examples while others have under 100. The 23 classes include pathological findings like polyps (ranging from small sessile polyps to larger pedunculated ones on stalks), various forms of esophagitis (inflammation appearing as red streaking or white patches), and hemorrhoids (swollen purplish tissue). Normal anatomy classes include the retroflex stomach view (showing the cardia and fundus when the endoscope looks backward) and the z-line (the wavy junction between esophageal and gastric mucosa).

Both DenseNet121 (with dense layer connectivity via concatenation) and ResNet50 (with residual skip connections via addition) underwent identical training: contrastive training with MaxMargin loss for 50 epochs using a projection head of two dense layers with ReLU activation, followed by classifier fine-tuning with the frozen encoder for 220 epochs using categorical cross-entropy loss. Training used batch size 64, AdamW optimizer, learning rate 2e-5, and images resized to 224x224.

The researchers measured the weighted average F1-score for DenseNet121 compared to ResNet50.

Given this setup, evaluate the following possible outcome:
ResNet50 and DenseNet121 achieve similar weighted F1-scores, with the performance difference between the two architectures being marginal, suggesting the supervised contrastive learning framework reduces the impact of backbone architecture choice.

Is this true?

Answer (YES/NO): YES